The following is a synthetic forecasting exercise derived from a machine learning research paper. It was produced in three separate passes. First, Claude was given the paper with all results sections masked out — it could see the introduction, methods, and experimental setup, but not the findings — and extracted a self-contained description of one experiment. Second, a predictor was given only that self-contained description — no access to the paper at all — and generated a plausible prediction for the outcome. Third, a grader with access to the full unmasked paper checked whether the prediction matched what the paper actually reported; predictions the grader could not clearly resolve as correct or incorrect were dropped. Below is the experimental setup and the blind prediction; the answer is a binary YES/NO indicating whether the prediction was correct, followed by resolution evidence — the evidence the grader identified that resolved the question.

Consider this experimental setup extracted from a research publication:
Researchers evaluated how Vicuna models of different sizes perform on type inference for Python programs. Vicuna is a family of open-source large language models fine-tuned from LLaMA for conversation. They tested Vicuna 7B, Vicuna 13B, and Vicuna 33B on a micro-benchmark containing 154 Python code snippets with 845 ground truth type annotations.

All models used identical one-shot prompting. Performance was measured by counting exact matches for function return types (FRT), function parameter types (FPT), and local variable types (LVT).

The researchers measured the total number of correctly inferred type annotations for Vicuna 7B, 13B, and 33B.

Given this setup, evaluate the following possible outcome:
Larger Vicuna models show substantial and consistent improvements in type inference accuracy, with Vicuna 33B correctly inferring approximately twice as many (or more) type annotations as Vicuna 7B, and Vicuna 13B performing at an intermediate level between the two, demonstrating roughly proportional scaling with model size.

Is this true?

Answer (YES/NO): NO